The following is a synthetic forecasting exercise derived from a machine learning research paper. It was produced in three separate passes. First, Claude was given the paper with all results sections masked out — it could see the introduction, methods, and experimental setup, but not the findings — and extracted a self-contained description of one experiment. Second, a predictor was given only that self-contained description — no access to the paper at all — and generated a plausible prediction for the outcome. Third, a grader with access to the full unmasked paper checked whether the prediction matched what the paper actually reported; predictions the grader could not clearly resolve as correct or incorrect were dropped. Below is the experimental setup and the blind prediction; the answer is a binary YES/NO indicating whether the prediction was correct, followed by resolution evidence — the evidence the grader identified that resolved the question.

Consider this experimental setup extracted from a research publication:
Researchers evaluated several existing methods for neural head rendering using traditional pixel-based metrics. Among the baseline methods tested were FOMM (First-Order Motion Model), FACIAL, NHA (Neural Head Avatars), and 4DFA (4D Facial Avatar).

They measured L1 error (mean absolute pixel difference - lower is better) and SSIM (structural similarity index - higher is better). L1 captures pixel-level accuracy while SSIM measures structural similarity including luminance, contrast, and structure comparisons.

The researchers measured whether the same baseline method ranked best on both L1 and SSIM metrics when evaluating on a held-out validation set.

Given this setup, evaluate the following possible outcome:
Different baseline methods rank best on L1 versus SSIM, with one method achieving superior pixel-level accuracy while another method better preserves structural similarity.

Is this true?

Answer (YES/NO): NO